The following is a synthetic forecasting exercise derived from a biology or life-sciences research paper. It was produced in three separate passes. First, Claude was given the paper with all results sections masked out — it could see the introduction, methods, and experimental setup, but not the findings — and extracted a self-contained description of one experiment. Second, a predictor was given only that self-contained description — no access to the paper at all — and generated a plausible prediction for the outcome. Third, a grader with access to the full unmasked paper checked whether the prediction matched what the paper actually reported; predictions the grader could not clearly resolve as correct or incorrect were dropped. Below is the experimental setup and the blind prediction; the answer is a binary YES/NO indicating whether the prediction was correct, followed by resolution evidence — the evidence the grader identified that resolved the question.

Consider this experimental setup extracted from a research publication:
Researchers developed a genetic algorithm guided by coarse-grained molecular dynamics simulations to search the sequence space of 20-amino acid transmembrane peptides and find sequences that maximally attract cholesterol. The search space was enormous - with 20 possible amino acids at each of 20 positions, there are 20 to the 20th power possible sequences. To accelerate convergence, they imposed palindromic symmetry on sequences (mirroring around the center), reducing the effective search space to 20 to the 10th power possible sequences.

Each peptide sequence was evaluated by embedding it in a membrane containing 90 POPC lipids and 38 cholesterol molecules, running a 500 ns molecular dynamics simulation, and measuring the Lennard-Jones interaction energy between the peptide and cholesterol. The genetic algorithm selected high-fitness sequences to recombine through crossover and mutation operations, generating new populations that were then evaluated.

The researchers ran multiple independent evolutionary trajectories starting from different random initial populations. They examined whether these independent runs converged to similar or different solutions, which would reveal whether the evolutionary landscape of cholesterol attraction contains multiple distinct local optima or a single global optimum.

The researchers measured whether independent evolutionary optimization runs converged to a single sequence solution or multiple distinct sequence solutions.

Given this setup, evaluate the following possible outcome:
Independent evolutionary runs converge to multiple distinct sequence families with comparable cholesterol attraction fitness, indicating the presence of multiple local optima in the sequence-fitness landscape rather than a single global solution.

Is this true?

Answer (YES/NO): NO